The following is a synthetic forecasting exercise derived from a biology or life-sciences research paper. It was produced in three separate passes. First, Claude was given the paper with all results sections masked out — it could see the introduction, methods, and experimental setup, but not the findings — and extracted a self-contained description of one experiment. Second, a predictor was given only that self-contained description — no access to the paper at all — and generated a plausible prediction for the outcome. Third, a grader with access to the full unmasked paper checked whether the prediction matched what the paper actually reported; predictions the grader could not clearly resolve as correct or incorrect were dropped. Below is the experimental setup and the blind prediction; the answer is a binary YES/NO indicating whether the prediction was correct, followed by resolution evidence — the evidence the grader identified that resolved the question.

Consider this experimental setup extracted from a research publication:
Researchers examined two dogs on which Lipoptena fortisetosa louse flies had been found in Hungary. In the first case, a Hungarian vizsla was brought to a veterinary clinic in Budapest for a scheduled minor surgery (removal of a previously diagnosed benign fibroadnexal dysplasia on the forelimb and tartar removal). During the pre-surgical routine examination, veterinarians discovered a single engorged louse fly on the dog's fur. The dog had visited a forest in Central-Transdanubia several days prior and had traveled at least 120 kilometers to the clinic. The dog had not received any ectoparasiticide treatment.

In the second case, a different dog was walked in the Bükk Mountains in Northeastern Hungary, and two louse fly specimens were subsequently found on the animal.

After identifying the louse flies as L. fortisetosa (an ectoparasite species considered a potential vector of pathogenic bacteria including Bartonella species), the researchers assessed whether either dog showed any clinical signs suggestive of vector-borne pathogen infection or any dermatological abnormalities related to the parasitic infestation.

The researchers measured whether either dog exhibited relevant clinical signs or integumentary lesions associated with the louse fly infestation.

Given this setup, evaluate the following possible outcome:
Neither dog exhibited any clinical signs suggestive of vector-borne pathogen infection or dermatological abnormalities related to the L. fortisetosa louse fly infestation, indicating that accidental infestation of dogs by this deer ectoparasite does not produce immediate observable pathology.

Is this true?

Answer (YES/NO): YES